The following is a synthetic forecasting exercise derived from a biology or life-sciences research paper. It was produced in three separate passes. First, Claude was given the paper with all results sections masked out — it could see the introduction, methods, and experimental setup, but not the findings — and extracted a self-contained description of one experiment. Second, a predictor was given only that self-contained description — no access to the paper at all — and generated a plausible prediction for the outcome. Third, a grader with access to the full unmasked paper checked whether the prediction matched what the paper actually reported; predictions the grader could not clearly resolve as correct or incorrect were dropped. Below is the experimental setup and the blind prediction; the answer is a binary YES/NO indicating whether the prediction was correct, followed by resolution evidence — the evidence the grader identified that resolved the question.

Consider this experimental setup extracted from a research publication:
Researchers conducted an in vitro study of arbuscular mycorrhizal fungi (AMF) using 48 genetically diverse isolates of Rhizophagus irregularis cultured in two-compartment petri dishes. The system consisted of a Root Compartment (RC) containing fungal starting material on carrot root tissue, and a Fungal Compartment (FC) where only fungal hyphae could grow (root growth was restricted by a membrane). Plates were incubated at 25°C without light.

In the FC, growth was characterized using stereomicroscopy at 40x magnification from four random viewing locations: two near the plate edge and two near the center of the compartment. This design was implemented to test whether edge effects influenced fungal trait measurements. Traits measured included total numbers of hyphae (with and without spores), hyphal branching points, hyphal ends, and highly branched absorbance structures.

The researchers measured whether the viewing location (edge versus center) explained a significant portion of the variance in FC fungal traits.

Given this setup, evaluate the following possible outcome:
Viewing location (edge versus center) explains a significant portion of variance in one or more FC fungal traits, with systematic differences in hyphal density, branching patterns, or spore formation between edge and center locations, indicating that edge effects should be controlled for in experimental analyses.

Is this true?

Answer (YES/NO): NO